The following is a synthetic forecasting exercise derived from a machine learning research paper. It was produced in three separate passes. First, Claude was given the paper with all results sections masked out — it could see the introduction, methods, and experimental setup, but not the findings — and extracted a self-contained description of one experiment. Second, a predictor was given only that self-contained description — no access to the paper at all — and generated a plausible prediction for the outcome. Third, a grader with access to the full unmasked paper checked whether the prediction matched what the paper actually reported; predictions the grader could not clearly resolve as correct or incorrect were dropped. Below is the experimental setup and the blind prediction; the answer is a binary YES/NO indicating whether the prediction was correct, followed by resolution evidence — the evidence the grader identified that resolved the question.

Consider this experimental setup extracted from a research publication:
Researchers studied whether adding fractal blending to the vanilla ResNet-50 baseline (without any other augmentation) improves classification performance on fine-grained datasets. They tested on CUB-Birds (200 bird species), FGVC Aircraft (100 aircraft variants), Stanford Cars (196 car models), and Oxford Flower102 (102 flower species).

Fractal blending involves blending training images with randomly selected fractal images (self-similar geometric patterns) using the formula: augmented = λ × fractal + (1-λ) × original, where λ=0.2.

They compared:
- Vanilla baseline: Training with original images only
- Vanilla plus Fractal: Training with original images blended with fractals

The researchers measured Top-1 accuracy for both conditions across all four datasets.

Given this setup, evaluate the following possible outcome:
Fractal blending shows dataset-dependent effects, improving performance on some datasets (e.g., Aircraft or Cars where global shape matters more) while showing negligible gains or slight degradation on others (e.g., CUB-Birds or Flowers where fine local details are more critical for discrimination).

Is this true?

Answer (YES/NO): NO